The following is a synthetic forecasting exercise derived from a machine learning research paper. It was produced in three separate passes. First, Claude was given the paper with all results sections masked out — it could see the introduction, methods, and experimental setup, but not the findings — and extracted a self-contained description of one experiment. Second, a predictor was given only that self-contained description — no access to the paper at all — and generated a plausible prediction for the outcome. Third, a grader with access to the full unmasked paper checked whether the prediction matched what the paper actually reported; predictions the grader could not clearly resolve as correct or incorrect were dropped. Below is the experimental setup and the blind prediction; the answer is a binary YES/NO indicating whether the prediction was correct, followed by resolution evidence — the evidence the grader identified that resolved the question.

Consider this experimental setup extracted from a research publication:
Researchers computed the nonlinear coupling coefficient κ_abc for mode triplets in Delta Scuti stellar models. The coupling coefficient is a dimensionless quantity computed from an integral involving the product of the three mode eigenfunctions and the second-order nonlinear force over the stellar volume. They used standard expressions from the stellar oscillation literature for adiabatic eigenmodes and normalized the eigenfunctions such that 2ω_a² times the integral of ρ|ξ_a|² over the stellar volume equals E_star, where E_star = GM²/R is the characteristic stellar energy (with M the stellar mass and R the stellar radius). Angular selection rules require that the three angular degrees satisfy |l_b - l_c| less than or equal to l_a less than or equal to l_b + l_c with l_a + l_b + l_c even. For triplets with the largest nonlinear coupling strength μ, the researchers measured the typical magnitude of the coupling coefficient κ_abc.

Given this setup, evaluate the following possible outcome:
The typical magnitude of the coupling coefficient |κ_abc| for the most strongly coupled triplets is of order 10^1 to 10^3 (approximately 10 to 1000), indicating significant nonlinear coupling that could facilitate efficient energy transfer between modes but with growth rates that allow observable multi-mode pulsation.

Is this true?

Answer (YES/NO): NO